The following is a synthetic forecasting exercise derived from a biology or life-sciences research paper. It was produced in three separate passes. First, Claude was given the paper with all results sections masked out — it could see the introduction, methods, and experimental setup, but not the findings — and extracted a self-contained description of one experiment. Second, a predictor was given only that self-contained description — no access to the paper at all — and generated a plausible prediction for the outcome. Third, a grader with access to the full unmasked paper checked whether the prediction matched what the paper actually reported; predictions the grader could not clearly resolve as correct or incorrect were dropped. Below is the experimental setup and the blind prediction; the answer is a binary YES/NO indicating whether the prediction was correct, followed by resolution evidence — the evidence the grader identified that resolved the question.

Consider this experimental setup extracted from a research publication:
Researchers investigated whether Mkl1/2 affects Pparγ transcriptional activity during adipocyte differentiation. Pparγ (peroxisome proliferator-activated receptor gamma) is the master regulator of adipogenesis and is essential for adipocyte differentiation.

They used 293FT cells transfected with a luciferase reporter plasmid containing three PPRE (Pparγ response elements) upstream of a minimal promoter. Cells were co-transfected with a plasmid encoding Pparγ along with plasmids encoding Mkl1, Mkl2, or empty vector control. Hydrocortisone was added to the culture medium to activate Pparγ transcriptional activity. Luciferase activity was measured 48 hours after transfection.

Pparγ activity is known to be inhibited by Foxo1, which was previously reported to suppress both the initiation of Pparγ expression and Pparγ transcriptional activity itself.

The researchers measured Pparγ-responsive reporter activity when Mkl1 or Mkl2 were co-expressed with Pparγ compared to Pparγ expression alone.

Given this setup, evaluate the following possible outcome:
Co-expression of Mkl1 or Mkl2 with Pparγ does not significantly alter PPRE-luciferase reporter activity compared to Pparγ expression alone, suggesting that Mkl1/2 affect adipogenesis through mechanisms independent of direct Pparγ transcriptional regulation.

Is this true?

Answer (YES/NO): NO